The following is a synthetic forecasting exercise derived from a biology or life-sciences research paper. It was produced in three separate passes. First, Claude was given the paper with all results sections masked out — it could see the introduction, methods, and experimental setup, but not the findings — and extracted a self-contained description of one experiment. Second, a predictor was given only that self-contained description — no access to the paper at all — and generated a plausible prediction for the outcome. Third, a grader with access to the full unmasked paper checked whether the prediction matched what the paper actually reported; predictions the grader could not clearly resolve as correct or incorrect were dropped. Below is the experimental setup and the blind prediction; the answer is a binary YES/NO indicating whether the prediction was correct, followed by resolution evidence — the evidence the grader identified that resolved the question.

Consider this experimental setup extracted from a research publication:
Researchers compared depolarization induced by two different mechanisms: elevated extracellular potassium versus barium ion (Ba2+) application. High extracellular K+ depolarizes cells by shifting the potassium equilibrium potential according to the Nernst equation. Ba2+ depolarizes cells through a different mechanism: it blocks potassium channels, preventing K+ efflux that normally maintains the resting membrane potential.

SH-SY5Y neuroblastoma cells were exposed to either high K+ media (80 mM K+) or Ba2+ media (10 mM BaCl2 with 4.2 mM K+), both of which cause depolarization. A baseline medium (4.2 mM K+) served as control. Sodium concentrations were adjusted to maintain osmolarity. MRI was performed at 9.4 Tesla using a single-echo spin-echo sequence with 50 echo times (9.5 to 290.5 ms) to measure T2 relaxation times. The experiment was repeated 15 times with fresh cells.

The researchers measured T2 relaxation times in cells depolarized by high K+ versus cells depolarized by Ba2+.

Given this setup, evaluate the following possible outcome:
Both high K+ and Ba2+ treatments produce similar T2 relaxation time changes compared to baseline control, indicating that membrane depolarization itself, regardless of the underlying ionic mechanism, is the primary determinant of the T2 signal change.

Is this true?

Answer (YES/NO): YES